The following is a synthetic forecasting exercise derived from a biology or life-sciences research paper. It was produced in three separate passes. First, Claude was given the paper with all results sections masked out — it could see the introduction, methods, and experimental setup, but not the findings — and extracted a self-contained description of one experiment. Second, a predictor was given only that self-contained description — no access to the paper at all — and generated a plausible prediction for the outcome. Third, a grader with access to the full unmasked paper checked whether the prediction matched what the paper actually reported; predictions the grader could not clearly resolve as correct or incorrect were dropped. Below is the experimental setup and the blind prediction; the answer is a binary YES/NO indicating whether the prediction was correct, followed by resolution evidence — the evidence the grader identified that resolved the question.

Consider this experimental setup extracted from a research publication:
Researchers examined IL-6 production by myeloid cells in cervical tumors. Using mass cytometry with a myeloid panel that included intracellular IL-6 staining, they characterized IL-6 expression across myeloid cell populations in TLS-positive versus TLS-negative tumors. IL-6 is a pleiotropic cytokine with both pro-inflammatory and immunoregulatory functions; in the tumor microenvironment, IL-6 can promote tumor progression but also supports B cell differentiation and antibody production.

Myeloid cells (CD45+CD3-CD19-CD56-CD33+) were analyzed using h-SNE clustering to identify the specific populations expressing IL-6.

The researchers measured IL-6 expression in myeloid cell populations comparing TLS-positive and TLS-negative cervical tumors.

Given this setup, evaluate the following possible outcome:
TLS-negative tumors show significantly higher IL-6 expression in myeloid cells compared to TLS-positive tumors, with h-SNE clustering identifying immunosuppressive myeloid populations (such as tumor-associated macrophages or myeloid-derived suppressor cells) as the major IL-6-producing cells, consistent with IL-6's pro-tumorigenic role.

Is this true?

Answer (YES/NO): NO